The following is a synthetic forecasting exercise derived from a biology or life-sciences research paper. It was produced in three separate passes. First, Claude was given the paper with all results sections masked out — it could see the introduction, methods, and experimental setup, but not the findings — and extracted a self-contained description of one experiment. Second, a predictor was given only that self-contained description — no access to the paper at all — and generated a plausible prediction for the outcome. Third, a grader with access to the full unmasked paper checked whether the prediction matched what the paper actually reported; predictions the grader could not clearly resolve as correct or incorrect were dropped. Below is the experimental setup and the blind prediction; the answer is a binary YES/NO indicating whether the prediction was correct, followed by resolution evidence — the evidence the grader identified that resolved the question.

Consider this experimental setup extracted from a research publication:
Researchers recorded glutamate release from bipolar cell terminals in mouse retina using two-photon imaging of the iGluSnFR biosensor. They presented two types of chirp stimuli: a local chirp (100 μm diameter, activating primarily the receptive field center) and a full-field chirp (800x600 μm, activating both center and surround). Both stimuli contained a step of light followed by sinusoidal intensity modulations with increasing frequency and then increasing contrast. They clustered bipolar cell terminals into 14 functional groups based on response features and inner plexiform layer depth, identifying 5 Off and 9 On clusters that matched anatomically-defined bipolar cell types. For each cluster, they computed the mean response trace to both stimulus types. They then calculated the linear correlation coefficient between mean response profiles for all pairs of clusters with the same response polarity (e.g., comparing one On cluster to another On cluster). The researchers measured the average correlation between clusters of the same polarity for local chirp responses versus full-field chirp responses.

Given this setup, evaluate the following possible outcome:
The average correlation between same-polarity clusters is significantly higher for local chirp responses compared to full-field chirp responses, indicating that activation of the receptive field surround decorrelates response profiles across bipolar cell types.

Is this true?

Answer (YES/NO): YES